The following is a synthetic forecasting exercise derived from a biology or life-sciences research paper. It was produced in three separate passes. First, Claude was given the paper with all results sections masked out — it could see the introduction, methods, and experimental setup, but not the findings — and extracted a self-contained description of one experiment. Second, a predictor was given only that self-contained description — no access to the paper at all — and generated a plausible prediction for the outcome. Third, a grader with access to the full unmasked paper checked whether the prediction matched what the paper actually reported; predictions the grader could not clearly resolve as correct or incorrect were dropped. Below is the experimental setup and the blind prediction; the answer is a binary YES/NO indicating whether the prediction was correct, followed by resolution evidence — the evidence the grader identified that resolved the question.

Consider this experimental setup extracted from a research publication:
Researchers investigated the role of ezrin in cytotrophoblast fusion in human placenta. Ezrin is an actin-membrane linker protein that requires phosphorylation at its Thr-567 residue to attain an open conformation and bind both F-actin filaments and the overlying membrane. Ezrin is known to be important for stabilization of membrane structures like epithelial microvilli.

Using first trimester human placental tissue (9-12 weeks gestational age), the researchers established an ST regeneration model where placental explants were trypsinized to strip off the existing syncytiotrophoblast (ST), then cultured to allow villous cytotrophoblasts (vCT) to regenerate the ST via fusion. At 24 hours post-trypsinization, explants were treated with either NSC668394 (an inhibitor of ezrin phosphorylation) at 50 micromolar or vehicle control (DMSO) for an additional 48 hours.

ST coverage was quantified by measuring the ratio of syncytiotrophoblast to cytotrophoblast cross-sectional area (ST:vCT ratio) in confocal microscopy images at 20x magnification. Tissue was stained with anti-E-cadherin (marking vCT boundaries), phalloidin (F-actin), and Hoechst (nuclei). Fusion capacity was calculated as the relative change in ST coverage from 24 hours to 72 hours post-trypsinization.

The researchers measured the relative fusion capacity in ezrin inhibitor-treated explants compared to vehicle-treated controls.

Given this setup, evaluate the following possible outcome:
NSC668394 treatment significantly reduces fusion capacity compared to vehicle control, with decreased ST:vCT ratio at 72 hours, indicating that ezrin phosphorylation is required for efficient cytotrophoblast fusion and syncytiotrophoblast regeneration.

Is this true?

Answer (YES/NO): YES